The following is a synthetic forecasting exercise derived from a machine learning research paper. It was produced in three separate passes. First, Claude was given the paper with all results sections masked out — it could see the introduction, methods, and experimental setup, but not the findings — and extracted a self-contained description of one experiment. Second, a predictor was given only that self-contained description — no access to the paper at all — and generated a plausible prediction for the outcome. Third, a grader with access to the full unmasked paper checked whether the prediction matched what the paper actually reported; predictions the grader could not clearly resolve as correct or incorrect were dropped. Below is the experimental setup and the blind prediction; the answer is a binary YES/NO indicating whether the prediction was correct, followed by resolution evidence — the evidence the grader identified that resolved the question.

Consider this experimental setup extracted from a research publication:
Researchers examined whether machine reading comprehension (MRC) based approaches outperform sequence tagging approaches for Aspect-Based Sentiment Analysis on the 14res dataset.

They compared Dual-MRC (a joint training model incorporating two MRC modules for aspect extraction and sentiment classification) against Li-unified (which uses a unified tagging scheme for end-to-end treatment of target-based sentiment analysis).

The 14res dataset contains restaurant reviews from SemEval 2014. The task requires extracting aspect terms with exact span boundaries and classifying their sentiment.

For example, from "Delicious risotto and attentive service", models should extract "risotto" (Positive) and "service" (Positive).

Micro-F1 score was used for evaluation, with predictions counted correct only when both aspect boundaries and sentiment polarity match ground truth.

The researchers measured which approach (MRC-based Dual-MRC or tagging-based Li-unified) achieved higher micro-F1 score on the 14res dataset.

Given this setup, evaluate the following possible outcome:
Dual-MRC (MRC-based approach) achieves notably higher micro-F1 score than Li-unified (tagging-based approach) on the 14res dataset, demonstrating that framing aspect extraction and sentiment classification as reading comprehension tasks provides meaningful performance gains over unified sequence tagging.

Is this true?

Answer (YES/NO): YES